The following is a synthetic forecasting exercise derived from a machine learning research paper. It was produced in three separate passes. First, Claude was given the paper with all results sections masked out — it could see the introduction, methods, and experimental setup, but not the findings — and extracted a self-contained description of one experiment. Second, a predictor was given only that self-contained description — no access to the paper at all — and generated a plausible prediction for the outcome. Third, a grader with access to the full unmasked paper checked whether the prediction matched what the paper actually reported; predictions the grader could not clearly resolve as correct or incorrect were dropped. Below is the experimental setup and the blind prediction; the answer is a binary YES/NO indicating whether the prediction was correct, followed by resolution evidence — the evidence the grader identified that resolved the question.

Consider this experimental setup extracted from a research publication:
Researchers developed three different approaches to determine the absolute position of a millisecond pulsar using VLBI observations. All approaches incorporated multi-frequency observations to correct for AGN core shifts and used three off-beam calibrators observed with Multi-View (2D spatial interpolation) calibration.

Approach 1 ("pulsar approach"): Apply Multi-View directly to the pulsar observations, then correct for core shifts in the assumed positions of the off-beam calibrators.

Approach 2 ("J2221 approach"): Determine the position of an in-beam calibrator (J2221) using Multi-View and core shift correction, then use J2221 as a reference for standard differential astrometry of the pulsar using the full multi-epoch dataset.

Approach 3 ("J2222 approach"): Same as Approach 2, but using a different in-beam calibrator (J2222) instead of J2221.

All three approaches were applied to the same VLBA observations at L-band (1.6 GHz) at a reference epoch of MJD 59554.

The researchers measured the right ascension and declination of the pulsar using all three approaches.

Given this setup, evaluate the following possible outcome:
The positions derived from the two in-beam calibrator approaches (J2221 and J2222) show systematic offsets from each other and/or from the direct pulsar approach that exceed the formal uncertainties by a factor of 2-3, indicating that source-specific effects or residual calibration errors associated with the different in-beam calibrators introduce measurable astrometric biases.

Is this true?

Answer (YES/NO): NO